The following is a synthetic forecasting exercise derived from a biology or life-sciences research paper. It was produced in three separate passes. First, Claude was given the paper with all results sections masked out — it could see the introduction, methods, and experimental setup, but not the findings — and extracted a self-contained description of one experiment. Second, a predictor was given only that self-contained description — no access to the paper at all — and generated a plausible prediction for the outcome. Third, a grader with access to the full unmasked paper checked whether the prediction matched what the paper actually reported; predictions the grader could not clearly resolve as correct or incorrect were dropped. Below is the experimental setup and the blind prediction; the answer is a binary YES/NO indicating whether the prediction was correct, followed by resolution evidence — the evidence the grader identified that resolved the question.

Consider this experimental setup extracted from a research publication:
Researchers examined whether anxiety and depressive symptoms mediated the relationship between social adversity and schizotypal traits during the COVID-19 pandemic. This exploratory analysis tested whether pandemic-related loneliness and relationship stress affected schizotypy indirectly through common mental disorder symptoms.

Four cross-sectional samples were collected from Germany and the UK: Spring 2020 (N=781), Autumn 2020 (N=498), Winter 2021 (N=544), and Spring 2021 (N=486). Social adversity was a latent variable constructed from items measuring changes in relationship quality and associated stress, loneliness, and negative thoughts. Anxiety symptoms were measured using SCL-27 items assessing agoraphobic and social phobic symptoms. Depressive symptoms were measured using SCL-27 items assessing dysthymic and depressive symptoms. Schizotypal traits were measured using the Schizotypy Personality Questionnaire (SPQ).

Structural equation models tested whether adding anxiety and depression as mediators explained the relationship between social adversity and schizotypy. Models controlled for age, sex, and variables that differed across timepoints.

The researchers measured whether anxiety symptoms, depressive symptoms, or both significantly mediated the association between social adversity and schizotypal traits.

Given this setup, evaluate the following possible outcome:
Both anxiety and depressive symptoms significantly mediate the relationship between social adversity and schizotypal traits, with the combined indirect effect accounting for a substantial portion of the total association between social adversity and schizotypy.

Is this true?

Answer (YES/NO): NO